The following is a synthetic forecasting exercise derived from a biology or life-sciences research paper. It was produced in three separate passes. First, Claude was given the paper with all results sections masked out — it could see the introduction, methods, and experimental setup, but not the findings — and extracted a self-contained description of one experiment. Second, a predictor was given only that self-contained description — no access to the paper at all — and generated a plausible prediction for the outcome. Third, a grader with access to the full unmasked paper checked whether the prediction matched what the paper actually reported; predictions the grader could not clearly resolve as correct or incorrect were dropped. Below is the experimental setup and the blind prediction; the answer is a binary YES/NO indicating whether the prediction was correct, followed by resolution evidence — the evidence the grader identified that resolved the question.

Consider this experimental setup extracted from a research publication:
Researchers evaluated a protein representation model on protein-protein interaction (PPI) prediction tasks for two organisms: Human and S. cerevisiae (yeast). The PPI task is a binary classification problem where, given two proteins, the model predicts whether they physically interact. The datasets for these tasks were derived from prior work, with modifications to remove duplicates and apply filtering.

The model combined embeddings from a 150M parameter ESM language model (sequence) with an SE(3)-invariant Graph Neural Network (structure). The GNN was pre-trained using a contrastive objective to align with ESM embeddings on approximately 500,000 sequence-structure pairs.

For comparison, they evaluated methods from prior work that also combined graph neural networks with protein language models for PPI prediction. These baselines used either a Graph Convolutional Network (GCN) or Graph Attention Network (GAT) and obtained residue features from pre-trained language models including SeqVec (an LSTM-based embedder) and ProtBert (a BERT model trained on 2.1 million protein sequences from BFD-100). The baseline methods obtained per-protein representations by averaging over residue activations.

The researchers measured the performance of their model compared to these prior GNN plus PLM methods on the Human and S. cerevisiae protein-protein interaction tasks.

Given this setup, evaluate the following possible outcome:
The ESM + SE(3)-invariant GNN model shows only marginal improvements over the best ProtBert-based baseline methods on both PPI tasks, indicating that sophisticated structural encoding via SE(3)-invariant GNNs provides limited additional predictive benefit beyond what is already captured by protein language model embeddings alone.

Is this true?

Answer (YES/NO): NO